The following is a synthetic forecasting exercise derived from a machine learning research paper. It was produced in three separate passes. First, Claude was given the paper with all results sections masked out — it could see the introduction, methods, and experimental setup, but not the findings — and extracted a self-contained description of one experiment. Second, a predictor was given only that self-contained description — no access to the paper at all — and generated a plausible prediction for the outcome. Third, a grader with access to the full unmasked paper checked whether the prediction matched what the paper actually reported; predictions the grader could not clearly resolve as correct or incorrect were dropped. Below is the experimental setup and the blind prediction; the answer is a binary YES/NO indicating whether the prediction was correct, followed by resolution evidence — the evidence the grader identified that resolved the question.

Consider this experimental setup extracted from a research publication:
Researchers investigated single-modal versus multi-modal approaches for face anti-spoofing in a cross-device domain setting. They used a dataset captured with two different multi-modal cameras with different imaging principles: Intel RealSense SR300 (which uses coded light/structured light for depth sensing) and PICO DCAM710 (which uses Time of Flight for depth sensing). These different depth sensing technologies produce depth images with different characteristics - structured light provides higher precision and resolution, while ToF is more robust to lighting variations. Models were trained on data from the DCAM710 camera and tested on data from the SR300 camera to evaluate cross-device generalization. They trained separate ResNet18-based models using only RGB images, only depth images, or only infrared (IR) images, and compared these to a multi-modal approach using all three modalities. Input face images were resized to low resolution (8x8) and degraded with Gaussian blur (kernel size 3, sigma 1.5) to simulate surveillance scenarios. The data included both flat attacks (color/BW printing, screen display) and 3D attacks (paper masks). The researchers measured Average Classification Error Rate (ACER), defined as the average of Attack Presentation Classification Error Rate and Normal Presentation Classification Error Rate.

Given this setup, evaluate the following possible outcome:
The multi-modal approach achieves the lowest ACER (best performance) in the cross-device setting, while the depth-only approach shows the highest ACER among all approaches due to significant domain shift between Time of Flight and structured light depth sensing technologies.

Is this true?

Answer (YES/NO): NO